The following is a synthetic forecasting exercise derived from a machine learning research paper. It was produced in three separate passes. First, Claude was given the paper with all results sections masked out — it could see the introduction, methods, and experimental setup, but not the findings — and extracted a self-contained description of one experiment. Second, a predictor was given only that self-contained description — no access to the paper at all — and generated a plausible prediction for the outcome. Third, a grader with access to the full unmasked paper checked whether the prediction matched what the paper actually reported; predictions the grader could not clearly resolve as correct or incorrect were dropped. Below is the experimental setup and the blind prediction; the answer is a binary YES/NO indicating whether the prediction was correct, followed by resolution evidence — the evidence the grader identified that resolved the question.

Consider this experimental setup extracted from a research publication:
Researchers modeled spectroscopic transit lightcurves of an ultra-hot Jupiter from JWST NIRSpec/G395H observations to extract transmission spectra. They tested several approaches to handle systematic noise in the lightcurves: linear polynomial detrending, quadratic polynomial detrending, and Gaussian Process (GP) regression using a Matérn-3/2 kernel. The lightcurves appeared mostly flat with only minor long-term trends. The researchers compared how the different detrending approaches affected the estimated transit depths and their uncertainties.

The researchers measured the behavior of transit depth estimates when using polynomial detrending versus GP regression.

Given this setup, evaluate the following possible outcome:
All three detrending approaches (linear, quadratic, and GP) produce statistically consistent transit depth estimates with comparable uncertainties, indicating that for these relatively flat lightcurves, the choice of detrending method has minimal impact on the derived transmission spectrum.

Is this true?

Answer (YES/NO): NO